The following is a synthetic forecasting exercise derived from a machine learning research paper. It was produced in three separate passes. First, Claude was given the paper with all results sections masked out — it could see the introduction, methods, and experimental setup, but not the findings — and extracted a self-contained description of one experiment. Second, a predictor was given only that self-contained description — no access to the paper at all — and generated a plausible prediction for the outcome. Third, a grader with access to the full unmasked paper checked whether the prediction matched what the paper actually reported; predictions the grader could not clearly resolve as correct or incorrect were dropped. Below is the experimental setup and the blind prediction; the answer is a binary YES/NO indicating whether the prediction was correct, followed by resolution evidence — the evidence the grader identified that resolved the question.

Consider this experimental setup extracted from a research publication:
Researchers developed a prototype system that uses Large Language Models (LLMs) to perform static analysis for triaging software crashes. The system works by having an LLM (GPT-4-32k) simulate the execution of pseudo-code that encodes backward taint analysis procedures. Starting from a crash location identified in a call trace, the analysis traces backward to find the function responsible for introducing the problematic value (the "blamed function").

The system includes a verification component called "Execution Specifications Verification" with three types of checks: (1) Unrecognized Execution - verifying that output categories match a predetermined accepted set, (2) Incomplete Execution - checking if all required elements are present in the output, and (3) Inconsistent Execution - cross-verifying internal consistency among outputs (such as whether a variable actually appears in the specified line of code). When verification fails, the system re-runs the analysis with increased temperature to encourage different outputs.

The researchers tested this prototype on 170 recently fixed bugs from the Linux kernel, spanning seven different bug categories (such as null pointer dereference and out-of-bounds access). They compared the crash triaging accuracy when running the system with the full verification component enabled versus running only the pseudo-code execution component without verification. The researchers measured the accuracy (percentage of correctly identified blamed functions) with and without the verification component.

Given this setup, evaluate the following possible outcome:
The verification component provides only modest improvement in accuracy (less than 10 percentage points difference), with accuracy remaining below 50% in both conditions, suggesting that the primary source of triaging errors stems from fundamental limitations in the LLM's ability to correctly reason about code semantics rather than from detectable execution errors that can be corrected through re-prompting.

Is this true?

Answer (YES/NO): NO